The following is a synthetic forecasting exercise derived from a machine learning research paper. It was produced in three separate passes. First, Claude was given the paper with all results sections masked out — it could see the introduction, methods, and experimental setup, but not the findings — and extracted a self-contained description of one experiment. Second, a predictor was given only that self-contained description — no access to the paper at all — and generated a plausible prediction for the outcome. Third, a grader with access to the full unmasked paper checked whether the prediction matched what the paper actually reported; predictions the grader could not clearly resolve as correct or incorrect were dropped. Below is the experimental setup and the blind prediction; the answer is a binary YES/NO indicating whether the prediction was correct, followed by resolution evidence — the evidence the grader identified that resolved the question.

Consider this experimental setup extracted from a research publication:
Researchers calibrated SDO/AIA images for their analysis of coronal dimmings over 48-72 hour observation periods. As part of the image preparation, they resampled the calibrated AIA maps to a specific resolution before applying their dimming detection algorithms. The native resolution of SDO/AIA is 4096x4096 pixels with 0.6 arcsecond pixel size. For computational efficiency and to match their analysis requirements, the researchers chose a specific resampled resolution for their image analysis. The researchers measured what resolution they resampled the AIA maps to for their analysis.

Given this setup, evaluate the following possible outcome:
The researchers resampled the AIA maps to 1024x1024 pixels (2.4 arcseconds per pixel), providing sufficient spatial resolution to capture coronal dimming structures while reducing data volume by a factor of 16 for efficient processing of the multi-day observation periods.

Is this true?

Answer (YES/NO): NO